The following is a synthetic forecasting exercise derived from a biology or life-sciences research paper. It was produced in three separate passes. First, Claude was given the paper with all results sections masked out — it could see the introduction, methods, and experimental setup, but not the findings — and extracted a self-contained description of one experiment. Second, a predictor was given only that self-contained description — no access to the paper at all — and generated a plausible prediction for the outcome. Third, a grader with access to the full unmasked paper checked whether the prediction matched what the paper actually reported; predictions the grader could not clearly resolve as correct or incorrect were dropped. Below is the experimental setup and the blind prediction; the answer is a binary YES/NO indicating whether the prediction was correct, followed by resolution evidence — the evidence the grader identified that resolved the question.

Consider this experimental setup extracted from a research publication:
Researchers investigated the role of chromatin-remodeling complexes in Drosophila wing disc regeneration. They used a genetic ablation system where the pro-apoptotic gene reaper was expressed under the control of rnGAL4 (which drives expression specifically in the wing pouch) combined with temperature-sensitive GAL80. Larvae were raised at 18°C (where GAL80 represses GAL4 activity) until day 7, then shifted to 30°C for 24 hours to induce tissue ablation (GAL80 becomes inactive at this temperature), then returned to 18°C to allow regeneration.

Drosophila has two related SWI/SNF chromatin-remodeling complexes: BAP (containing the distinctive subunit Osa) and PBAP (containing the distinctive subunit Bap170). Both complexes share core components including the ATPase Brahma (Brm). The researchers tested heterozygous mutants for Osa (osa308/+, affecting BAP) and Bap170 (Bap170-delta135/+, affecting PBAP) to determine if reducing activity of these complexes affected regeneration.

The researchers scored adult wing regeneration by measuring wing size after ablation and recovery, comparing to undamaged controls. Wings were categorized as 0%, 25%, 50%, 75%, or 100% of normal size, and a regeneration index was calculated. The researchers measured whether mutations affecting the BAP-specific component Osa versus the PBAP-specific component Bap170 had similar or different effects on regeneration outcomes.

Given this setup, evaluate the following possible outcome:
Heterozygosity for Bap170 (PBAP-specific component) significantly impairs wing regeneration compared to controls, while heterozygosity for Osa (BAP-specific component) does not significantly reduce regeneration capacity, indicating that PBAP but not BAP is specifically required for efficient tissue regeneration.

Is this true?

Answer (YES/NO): NO